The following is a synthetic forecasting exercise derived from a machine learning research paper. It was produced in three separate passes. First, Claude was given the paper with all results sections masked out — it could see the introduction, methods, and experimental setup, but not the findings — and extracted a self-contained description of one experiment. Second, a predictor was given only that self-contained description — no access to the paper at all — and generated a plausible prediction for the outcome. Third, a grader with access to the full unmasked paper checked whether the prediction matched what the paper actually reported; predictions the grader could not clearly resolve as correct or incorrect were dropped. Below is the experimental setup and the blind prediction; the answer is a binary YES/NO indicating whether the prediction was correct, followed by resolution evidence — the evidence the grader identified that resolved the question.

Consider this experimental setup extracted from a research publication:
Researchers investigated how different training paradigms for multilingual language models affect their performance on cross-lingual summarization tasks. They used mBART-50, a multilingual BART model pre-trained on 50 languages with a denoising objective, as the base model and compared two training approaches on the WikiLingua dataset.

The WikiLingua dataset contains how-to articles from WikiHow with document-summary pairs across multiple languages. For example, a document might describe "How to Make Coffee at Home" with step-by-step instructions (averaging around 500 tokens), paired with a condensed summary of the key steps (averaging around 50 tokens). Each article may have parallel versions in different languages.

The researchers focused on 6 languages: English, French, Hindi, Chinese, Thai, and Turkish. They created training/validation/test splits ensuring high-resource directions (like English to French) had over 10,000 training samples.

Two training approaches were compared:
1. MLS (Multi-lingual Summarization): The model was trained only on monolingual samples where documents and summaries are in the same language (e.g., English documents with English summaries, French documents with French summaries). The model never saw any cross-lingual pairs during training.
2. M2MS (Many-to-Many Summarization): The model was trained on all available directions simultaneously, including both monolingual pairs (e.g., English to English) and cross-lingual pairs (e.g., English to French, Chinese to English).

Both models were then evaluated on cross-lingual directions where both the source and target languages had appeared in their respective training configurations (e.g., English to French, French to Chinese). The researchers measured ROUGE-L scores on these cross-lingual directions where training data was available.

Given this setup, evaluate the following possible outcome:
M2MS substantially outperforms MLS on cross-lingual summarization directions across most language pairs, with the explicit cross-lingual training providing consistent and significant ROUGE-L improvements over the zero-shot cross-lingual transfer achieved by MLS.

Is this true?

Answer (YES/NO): YES